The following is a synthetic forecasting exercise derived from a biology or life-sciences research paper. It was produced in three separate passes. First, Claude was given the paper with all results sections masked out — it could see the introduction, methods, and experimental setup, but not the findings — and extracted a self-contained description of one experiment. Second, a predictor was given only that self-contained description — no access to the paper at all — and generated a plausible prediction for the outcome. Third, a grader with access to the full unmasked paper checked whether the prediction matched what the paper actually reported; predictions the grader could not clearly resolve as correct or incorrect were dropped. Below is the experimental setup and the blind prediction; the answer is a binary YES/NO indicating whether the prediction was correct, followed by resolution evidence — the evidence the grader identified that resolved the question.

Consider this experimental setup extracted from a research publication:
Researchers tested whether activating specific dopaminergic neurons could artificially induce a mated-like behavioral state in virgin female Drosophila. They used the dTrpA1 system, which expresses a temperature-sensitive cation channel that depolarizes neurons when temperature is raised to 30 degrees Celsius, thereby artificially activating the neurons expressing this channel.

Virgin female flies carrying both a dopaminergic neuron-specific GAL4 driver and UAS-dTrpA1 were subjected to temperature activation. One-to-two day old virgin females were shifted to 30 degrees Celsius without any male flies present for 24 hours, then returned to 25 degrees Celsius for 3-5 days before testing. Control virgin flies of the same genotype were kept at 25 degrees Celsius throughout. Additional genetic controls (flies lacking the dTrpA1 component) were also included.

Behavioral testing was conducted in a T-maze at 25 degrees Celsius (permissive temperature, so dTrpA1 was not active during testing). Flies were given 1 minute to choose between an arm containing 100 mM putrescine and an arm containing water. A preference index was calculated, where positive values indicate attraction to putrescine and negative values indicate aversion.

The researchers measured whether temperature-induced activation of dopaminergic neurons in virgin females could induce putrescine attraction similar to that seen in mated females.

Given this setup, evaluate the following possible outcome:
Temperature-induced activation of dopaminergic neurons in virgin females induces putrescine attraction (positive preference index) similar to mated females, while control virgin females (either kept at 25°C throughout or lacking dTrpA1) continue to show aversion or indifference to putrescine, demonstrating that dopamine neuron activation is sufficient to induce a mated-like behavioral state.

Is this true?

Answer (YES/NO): YES